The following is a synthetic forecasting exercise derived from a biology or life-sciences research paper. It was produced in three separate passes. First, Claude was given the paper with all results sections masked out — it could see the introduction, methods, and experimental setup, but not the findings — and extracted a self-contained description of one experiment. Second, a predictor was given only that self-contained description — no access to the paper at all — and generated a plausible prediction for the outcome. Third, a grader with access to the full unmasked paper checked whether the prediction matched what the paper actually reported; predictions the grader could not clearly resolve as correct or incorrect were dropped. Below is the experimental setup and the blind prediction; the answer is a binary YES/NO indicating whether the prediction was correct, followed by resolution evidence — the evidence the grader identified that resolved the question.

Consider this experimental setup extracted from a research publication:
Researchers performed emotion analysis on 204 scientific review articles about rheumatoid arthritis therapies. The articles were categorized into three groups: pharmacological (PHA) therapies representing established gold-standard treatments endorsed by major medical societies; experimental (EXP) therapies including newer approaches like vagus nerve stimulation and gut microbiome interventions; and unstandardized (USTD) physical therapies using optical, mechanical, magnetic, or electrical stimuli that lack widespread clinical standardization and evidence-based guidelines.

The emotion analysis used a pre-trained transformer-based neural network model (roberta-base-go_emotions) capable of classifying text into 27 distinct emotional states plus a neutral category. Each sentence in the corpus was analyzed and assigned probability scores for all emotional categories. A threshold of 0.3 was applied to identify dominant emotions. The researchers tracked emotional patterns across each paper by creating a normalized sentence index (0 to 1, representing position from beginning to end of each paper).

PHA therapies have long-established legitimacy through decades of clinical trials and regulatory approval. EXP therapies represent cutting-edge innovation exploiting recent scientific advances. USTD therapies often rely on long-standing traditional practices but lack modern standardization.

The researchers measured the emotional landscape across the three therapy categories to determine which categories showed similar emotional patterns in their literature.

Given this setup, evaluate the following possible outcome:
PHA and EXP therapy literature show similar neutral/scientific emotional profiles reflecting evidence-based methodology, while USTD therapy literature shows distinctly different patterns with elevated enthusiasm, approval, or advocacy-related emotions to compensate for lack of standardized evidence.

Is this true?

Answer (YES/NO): NO